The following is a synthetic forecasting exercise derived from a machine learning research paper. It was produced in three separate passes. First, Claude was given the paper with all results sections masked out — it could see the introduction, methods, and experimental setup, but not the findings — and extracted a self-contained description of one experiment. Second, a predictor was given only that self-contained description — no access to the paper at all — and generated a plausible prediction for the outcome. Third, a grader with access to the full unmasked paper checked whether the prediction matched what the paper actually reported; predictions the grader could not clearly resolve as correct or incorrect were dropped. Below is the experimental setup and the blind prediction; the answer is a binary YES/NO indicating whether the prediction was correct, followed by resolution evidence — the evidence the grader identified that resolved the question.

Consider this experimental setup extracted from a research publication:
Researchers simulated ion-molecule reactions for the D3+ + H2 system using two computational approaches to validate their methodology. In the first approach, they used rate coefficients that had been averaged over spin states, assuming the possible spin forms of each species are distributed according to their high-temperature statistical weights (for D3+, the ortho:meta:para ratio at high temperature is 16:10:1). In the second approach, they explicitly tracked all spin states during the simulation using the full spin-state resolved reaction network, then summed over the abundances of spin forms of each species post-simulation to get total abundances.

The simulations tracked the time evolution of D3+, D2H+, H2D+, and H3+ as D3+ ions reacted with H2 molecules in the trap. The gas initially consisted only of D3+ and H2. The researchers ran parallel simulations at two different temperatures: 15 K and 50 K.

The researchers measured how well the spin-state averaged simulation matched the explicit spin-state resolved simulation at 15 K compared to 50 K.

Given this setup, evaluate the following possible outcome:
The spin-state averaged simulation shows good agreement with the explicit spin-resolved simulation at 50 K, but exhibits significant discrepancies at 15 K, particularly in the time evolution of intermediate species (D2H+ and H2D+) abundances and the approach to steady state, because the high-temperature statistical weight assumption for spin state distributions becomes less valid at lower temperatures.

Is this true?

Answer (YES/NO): YES